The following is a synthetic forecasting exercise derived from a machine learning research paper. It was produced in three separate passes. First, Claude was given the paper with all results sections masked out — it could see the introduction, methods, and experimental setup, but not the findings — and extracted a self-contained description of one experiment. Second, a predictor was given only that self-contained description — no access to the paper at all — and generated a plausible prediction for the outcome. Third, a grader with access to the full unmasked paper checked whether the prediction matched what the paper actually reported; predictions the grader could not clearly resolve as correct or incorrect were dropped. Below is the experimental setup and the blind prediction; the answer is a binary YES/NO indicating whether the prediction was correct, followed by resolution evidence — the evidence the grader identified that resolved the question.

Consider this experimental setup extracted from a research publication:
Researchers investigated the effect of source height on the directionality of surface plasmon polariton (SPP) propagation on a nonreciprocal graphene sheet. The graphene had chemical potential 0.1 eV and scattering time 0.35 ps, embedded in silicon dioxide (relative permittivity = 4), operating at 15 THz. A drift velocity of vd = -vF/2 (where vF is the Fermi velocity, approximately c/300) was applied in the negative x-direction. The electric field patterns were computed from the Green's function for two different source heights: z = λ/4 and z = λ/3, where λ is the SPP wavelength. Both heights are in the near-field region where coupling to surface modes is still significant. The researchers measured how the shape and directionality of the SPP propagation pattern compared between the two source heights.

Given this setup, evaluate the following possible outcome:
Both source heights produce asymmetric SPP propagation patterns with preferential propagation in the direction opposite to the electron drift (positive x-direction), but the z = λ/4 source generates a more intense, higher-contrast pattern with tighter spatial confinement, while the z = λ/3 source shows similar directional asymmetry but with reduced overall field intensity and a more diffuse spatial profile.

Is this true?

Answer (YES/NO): NO